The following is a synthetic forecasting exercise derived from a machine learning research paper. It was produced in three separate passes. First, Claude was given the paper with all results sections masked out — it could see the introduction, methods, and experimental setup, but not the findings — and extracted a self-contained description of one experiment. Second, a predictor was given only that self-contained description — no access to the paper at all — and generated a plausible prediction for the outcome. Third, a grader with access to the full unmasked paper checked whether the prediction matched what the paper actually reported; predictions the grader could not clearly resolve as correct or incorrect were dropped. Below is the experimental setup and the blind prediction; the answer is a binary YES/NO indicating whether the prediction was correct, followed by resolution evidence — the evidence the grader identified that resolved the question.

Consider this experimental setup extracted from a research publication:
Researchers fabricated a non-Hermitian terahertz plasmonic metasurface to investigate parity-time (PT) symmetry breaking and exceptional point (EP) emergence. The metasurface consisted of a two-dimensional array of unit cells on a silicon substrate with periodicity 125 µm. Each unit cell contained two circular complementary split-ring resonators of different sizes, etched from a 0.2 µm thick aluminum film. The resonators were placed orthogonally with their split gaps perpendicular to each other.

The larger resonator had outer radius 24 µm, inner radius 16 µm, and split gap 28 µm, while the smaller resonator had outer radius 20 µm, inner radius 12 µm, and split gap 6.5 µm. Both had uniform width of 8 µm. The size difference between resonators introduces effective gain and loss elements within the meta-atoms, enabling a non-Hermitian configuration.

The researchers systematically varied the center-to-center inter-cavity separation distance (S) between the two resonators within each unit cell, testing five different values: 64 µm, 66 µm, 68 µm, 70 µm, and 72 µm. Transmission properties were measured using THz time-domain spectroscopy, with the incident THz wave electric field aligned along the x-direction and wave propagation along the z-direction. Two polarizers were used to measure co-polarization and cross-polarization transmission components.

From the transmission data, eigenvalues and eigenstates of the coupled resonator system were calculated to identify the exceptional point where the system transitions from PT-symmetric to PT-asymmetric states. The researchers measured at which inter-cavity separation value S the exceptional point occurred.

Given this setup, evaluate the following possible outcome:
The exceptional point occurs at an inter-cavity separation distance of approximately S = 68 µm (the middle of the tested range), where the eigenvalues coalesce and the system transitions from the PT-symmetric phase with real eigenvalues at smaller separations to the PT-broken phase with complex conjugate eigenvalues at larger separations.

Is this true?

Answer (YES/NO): YES